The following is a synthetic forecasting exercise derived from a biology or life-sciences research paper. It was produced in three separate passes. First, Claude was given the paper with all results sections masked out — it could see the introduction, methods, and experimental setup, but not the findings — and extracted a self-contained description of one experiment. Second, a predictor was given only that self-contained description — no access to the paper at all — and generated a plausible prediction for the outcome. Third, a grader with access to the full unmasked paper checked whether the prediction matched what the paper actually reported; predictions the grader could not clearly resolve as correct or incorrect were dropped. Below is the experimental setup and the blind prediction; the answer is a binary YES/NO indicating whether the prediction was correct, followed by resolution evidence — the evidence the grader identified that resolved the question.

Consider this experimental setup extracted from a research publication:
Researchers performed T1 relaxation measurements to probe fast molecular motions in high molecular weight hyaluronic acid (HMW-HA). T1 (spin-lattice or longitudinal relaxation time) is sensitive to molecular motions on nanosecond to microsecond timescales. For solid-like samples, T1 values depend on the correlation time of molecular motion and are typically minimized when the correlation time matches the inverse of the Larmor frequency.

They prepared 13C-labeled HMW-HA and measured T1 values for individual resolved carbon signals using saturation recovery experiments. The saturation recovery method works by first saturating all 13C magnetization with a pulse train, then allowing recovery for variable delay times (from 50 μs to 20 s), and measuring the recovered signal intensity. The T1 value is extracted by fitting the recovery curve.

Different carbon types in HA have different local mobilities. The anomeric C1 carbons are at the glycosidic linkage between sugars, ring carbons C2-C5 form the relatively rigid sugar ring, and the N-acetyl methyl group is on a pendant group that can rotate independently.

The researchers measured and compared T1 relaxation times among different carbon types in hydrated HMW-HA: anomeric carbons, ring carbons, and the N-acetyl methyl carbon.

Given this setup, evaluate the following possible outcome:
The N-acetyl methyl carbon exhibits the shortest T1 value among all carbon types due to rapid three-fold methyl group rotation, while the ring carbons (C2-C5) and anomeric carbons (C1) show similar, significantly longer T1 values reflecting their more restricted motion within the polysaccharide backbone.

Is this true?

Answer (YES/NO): NO